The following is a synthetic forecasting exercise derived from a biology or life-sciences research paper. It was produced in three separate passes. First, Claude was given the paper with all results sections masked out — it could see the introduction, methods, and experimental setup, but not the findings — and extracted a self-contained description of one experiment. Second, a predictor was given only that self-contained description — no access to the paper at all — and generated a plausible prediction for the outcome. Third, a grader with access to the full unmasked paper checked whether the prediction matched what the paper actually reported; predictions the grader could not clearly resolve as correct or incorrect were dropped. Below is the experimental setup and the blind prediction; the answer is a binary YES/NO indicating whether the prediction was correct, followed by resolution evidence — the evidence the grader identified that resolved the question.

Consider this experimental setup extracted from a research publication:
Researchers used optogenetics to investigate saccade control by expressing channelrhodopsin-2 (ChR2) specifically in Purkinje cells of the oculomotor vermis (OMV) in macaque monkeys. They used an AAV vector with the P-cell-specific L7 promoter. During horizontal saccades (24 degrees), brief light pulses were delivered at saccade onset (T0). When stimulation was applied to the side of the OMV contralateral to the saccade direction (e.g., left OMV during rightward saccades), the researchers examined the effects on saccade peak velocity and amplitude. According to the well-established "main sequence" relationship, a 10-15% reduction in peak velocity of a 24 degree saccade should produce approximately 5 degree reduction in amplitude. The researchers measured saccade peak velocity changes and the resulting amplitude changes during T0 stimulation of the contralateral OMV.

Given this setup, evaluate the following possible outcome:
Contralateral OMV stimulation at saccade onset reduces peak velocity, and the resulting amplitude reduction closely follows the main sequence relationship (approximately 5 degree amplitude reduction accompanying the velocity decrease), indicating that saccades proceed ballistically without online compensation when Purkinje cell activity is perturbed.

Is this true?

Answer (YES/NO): NO